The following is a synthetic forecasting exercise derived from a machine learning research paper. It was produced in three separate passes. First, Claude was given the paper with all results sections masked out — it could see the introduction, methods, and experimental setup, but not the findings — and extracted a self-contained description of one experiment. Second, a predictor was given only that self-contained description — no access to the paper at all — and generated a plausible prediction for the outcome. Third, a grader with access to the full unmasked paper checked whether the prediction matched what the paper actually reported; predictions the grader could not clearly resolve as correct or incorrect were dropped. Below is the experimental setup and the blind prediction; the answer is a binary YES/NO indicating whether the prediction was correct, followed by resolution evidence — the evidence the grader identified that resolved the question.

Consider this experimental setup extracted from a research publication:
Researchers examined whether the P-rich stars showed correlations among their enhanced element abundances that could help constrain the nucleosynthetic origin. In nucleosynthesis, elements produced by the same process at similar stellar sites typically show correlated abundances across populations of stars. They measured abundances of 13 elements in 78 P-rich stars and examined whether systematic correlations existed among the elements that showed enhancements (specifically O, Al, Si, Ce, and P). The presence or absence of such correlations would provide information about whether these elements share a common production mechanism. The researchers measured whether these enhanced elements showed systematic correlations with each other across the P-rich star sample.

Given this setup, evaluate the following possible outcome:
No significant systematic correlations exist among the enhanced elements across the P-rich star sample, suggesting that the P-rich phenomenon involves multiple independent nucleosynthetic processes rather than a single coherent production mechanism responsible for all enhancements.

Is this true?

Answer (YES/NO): NO